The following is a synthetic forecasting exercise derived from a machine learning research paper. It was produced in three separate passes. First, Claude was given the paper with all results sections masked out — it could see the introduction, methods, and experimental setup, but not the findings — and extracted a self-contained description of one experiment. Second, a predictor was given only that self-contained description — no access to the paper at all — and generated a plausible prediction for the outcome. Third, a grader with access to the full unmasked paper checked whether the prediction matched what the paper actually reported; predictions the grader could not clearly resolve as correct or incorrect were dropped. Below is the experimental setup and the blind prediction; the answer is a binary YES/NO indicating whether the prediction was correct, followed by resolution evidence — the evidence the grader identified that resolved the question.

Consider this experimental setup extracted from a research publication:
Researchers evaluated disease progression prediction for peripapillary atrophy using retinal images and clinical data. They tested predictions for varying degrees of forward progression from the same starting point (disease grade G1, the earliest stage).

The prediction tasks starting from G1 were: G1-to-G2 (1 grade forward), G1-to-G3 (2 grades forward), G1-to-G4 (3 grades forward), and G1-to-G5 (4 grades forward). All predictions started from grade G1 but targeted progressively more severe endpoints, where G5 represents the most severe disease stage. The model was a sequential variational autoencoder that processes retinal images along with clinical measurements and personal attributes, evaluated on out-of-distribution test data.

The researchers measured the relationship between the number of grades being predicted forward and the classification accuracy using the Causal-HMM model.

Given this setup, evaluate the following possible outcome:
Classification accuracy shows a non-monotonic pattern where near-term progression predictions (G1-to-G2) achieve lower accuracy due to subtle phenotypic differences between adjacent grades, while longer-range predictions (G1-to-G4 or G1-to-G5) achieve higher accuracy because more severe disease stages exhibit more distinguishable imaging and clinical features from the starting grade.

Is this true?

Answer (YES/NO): NO